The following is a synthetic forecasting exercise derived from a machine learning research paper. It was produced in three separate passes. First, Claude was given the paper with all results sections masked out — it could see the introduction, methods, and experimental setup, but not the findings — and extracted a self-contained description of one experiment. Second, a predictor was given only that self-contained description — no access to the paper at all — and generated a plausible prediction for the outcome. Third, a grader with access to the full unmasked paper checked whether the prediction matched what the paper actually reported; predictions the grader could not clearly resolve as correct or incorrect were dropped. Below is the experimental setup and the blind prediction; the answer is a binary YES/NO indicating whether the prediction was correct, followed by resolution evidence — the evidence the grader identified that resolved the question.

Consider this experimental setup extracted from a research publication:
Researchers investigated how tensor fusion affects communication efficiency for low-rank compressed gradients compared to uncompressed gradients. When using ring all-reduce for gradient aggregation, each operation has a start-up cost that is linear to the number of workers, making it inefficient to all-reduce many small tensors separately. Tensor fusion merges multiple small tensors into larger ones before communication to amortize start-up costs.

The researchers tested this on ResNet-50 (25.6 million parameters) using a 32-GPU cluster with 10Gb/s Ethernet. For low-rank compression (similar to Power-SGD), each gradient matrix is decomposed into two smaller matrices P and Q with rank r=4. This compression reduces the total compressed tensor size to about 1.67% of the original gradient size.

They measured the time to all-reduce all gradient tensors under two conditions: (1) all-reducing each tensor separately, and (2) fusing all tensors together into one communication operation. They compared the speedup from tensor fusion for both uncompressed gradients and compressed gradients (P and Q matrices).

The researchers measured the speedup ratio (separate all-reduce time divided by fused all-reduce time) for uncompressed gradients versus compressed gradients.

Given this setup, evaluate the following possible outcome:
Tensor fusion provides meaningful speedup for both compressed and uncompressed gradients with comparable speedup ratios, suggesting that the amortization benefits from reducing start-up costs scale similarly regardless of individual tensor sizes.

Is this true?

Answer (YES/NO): NO